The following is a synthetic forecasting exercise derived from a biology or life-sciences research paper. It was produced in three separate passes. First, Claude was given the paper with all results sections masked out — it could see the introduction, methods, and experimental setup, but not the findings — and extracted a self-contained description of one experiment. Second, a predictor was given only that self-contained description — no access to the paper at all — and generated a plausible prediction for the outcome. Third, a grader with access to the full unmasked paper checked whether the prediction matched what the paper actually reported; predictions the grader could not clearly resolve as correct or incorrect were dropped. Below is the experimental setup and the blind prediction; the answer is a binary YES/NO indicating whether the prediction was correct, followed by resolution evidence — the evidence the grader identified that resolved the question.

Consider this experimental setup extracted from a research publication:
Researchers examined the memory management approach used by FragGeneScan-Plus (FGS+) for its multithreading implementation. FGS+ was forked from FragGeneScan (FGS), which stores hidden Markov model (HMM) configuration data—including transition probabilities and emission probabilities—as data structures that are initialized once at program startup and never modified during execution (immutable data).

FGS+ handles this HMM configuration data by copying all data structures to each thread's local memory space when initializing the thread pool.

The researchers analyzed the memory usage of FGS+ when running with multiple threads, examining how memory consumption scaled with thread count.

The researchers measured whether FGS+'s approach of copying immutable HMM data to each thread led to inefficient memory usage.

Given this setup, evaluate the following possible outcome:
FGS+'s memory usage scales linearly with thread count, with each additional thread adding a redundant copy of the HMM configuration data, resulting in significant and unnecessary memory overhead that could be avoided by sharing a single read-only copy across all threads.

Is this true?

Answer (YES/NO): YES